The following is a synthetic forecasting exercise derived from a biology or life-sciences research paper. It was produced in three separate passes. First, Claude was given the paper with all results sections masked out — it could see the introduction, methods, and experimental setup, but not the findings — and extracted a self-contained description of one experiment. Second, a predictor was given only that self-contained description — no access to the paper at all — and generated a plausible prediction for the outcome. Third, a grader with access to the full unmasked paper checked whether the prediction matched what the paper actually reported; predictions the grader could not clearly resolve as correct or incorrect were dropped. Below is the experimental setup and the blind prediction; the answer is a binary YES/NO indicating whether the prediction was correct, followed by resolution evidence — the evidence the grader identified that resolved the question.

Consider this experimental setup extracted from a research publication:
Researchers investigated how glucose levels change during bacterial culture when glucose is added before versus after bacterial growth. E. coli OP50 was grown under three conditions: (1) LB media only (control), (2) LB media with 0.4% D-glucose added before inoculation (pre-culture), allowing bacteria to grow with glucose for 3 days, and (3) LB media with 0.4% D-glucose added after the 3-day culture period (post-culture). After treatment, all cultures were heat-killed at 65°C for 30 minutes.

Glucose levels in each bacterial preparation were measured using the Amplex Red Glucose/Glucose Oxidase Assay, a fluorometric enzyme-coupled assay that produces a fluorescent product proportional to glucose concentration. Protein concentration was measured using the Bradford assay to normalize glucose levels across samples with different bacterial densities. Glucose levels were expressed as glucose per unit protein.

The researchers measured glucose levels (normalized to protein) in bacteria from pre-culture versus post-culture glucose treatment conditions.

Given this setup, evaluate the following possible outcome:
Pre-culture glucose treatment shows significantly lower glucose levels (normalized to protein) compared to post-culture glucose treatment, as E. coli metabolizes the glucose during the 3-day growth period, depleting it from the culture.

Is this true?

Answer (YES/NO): YES